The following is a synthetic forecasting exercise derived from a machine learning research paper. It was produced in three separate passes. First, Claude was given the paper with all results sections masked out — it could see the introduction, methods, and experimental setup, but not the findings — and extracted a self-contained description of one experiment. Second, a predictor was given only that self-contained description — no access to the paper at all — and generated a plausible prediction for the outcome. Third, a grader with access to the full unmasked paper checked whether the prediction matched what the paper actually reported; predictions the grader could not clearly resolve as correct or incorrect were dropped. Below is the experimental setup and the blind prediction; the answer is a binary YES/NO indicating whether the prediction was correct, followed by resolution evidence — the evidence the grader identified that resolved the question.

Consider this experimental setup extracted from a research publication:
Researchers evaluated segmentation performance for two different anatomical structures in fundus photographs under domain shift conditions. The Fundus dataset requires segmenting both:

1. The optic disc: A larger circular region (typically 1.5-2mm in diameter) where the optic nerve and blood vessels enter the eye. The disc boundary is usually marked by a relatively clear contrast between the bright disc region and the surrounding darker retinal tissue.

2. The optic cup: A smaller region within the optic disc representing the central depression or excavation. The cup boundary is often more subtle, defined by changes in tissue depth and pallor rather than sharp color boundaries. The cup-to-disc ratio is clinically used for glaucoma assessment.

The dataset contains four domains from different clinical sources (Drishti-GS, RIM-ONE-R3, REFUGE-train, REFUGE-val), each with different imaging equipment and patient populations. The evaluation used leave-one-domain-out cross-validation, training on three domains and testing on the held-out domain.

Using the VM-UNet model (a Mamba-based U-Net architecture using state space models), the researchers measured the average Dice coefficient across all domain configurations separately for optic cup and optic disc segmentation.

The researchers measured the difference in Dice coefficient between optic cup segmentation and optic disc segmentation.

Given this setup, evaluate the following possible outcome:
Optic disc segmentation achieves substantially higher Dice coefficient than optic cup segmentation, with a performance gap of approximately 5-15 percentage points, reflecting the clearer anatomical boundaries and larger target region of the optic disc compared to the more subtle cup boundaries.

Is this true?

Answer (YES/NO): YES